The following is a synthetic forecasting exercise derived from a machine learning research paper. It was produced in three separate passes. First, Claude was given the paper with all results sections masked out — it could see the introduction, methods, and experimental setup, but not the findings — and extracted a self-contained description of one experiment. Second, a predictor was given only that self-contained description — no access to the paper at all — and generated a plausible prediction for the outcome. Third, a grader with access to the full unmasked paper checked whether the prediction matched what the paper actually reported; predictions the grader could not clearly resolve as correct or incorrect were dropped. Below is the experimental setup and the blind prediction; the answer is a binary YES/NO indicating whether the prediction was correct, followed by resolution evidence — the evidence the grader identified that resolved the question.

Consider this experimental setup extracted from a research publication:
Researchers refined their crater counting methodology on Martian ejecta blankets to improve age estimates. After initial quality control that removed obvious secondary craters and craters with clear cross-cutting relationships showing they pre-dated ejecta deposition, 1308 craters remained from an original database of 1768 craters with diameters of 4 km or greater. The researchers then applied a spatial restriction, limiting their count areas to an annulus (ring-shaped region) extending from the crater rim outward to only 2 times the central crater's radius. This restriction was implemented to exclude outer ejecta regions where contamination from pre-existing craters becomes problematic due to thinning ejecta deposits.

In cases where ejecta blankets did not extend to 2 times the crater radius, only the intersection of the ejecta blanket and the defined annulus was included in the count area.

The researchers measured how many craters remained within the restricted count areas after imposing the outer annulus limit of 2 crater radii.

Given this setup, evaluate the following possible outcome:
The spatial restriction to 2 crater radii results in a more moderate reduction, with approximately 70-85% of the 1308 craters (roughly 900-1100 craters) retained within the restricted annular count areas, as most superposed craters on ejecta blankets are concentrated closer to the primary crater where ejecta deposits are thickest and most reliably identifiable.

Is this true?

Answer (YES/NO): NO